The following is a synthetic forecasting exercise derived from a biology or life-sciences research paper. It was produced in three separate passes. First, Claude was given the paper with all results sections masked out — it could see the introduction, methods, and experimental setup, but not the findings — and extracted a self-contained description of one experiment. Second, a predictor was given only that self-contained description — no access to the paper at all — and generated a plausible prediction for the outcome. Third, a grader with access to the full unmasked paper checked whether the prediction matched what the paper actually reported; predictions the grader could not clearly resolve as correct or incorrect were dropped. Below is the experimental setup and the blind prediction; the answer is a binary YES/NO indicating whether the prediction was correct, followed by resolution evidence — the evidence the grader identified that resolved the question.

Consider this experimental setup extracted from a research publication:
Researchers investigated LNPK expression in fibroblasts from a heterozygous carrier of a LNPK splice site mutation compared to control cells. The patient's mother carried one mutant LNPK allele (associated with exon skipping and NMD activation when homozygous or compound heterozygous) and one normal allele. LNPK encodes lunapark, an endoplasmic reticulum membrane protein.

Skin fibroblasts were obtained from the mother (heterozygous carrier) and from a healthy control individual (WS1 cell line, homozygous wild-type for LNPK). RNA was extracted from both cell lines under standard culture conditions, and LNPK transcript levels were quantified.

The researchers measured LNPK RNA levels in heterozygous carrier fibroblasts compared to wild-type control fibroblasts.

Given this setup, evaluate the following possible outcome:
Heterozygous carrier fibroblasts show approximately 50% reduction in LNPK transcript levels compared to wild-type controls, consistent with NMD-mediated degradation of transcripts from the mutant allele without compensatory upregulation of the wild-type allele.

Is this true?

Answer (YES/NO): NO